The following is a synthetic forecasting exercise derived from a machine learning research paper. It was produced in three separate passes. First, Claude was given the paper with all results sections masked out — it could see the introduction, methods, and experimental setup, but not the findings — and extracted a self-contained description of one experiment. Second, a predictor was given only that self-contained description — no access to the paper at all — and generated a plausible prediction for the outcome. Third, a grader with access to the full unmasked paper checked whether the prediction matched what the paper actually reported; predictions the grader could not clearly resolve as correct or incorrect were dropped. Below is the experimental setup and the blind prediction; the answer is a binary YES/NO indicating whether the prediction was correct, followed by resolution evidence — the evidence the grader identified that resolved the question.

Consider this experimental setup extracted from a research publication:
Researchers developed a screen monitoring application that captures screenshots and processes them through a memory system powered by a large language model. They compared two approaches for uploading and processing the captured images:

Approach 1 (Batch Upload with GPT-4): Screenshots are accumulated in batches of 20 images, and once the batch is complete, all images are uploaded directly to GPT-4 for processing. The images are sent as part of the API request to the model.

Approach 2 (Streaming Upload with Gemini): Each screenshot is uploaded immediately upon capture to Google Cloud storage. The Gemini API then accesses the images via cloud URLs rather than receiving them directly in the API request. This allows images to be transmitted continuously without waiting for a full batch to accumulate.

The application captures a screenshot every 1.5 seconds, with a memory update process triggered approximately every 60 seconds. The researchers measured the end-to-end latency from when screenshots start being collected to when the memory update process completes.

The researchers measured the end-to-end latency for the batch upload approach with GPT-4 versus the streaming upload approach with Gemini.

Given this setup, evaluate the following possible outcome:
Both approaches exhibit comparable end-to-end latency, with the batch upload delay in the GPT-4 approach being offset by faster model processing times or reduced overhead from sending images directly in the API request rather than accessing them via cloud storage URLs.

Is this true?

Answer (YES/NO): NO